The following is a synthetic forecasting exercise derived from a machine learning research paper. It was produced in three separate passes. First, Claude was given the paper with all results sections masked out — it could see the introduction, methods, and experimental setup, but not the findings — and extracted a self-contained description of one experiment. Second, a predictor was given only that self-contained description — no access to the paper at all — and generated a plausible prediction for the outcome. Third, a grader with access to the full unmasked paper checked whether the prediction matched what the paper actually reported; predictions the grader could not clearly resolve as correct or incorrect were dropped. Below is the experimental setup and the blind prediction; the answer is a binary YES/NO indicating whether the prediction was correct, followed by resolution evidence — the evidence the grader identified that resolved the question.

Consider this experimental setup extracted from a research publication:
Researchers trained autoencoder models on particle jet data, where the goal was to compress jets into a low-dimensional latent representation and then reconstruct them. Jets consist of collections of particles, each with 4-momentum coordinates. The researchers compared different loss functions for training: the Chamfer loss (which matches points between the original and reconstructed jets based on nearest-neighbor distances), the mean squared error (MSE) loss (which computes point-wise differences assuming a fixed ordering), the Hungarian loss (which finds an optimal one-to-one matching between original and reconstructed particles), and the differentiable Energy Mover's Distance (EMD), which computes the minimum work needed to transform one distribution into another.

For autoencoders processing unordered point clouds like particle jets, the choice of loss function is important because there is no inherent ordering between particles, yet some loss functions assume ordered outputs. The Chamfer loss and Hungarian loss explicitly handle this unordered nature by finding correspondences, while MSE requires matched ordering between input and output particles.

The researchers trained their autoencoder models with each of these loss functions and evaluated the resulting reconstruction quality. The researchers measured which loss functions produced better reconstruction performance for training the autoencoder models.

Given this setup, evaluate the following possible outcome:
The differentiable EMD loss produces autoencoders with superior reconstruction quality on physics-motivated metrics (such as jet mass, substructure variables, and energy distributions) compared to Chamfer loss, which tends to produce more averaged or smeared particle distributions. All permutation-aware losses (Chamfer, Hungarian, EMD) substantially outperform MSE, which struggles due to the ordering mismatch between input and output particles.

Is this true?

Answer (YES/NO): NO